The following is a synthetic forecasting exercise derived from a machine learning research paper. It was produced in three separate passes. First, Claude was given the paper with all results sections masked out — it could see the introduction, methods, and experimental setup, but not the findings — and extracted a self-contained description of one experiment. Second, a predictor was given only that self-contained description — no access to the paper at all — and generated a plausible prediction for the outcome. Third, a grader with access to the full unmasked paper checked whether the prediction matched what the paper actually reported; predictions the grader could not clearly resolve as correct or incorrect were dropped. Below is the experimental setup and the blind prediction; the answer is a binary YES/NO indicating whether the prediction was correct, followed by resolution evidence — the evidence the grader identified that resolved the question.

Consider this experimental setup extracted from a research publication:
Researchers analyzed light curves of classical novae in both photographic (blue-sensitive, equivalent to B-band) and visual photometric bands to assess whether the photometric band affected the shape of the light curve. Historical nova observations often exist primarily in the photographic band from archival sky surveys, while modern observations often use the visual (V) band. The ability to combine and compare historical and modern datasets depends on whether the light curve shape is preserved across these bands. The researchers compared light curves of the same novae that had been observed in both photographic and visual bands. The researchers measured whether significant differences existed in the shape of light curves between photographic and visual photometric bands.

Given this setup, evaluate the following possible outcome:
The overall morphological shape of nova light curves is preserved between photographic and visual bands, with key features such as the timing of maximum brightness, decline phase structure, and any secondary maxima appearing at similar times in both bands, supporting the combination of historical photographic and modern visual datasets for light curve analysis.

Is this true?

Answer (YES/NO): YES